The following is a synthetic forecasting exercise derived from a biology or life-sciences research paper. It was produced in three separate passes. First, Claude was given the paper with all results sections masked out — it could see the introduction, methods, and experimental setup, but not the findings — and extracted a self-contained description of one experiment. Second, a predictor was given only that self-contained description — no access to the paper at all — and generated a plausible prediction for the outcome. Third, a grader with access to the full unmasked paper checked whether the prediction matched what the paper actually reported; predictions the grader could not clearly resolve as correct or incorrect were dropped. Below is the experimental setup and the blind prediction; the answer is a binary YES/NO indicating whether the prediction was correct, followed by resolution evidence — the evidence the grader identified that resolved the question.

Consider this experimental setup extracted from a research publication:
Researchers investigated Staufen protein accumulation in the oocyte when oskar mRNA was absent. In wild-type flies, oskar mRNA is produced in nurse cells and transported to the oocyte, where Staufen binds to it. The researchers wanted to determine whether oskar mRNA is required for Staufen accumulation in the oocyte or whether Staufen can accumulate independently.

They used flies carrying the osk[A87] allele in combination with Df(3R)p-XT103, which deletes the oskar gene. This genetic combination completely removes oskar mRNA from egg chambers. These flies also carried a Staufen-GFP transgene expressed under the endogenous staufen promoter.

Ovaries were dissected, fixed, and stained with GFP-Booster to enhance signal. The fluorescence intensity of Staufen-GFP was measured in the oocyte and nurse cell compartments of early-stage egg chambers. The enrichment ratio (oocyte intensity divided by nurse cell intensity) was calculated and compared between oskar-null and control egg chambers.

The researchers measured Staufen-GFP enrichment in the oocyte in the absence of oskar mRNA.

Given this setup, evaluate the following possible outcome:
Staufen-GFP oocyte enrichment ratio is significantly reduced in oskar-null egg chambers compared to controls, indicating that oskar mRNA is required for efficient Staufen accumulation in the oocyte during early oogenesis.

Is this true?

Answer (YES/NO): NO